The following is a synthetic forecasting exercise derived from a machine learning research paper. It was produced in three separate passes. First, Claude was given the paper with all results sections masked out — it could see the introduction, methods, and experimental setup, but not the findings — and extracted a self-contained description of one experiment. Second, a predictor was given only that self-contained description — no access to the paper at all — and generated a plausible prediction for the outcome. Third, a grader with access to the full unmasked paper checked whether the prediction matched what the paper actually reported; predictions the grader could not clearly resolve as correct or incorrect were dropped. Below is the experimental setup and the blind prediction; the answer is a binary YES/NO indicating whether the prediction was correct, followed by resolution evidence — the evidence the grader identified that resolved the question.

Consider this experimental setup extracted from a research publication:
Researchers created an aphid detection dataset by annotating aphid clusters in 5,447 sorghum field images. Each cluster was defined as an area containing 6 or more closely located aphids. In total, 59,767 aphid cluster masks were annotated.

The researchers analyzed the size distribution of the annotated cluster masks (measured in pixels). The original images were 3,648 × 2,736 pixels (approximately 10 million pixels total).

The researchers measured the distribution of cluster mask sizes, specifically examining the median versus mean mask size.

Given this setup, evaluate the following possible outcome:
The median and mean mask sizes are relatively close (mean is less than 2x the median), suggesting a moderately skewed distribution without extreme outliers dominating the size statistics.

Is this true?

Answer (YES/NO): NO